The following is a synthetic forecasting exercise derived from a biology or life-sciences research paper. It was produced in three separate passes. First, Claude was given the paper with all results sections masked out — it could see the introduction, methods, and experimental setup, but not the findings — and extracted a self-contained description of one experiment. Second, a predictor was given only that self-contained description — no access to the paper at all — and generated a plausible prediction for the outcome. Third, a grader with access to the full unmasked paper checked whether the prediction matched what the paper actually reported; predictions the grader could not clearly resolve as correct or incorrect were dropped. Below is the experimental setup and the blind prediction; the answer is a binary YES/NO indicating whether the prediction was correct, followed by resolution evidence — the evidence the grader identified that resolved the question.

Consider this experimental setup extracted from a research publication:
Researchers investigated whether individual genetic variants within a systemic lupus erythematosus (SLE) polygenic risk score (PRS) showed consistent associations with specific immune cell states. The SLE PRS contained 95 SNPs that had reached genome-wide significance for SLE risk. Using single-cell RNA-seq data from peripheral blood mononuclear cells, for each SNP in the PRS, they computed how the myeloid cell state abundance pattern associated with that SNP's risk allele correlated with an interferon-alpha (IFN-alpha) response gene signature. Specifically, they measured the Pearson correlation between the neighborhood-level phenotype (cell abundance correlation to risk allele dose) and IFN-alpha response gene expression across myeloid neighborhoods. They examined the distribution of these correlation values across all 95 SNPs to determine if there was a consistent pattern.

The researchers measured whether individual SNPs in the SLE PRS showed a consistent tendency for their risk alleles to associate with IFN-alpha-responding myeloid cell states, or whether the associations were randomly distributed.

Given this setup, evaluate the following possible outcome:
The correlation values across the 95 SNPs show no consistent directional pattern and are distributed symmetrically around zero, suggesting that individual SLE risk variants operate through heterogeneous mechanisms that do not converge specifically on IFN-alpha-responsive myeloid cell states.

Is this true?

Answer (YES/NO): NO